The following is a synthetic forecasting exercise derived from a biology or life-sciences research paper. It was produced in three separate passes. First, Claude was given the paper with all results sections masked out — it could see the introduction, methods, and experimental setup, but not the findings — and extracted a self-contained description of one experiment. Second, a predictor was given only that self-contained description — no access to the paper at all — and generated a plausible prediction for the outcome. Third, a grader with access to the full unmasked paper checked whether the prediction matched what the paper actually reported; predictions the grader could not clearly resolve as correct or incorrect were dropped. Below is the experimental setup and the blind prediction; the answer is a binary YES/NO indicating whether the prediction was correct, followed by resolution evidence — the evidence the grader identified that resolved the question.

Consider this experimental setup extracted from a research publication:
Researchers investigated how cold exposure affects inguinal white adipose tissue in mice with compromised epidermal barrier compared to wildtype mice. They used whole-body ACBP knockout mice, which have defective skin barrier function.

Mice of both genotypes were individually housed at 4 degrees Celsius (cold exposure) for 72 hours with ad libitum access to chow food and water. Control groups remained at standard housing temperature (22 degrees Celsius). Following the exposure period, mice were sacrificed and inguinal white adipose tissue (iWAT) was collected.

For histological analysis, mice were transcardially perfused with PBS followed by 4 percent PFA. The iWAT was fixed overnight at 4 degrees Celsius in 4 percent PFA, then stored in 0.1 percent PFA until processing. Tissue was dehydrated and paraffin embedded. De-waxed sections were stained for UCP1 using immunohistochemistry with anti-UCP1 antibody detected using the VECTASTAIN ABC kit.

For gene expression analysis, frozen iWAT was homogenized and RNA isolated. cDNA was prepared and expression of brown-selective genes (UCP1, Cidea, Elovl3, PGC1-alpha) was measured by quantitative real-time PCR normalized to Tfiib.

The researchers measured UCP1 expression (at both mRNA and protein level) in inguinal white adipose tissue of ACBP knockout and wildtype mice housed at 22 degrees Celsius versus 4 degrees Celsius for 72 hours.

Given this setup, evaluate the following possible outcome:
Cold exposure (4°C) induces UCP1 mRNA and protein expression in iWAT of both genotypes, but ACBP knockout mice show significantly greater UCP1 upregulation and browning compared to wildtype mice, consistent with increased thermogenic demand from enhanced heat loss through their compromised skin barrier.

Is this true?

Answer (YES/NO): YES